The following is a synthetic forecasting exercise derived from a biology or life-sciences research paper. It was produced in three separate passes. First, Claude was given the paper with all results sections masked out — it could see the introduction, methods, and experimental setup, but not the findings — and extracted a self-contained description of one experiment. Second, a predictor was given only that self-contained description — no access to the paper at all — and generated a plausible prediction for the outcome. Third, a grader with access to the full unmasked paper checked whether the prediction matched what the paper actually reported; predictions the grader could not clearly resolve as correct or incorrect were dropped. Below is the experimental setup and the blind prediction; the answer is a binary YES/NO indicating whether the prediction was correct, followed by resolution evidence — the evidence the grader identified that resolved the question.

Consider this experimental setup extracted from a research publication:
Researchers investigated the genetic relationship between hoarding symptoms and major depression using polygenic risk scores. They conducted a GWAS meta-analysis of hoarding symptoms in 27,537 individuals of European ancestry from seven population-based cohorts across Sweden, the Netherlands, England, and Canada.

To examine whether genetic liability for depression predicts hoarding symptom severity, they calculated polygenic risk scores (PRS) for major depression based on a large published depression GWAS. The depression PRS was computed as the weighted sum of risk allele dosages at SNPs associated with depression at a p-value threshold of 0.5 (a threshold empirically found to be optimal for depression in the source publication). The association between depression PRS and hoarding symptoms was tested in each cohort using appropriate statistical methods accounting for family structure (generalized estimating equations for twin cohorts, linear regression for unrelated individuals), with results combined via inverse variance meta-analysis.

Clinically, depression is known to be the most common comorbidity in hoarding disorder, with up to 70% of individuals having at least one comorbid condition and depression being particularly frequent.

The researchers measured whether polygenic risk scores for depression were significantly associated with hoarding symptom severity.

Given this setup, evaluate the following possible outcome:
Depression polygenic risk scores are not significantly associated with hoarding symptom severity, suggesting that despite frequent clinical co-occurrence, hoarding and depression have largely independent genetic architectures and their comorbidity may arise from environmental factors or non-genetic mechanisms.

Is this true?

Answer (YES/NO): YES